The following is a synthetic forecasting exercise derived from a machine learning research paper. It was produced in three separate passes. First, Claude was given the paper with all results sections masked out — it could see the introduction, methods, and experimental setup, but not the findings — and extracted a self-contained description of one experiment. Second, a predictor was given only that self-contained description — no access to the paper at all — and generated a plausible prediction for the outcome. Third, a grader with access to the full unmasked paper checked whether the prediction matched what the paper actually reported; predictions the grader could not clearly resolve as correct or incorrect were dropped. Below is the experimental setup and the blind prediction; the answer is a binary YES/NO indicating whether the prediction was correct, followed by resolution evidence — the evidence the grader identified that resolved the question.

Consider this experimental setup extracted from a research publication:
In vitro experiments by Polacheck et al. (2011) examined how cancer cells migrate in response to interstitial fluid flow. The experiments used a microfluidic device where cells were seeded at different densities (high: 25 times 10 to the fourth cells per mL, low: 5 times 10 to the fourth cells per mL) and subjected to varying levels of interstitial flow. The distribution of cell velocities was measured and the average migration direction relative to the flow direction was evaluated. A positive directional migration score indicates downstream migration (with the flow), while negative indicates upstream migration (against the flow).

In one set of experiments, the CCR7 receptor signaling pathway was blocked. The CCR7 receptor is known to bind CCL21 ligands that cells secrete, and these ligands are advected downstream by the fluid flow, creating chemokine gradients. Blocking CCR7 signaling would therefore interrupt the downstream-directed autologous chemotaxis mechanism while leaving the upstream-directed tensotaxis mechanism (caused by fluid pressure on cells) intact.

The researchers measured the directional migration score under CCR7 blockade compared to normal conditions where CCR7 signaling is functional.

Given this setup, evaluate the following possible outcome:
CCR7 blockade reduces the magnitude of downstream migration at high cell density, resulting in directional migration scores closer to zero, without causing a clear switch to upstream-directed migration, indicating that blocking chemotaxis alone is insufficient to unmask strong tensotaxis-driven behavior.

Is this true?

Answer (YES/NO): NO